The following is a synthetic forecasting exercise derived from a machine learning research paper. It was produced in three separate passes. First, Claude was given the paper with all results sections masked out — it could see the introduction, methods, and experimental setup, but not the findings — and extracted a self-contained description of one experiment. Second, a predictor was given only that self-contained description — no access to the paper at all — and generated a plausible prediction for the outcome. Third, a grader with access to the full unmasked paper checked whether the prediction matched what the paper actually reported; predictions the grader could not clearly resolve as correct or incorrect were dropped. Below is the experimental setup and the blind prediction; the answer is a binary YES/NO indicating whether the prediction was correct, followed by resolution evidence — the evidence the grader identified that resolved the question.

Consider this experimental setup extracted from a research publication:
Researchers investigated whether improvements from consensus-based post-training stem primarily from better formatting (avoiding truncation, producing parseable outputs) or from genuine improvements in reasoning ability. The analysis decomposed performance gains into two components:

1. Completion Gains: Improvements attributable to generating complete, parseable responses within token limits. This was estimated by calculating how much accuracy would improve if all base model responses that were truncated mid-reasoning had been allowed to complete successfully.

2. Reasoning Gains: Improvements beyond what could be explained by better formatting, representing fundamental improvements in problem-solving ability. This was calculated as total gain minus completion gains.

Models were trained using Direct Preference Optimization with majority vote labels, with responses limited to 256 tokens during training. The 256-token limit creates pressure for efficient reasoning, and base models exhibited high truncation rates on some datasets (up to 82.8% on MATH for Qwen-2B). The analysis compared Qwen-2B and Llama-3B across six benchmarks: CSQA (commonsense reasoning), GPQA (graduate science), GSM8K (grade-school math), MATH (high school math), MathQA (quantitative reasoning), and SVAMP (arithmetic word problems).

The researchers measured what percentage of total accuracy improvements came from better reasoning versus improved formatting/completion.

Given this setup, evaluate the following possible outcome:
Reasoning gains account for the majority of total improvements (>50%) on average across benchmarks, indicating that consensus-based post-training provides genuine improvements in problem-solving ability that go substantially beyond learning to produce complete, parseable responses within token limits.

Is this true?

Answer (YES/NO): YES